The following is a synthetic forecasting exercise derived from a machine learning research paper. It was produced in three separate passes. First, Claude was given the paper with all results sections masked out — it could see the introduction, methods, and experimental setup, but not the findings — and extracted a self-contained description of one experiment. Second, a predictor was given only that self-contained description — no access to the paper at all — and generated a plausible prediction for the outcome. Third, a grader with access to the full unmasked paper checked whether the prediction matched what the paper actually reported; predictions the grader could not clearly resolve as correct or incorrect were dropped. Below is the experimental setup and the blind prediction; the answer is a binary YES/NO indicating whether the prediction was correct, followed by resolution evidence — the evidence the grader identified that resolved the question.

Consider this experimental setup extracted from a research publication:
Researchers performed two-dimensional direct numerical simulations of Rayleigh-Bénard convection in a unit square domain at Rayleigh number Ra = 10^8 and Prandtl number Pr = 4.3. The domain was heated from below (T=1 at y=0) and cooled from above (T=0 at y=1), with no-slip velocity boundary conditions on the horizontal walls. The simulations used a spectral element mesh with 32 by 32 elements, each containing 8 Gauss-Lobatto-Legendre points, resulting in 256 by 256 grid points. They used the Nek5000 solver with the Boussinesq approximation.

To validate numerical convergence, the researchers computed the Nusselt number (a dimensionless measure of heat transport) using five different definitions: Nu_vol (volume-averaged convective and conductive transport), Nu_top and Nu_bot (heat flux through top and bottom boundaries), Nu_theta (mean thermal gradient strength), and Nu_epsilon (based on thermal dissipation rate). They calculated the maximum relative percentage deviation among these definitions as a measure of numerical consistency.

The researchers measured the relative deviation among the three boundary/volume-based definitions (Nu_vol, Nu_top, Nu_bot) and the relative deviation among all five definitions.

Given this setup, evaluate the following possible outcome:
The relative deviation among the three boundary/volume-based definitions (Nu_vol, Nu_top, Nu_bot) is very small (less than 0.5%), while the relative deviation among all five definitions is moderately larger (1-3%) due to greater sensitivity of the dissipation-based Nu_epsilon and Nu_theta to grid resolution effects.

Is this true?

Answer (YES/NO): NO